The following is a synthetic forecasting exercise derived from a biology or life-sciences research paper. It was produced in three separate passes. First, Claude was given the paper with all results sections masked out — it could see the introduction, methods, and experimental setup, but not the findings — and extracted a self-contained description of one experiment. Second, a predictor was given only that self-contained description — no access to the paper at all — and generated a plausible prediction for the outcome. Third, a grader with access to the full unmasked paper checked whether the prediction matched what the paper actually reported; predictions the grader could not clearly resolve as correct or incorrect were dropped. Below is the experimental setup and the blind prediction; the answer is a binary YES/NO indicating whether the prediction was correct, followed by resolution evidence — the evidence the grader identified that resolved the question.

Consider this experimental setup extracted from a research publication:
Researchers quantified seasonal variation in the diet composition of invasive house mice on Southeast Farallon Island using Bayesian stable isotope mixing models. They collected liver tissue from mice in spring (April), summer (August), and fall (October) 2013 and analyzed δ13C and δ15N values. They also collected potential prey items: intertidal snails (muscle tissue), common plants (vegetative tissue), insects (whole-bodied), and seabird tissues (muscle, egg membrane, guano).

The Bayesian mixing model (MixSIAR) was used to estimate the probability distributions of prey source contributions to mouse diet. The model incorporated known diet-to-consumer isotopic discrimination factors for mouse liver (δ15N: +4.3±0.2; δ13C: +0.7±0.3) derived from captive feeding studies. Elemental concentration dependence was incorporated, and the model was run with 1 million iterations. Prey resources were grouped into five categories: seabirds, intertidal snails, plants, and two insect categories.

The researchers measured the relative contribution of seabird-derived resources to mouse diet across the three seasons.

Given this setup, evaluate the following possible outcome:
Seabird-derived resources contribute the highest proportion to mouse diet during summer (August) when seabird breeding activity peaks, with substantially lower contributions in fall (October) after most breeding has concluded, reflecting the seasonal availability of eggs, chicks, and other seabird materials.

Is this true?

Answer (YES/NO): YES